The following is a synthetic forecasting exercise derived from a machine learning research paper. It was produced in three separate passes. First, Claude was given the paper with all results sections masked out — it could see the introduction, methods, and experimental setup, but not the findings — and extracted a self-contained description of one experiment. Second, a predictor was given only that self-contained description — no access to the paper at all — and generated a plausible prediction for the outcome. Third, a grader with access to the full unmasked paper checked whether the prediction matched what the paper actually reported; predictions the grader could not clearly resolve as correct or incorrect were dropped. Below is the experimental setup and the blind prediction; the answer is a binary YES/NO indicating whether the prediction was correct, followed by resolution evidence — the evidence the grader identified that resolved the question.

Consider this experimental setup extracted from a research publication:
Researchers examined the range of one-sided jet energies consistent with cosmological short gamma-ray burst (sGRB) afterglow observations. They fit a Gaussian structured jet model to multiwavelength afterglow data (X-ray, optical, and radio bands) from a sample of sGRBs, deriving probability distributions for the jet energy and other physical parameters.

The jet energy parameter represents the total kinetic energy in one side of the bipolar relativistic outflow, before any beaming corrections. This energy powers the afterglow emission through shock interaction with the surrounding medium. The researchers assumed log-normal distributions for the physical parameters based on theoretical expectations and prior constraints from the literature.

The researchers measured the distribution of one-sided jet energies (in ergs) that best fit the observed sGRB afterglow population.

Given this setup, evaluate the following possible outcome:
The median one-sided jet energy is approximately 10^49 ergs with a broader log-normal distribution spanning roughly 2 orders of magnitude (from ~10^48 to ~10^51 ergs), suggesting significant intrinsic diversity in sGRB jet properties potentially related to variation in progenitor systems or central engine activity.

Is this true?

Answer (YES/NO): NO